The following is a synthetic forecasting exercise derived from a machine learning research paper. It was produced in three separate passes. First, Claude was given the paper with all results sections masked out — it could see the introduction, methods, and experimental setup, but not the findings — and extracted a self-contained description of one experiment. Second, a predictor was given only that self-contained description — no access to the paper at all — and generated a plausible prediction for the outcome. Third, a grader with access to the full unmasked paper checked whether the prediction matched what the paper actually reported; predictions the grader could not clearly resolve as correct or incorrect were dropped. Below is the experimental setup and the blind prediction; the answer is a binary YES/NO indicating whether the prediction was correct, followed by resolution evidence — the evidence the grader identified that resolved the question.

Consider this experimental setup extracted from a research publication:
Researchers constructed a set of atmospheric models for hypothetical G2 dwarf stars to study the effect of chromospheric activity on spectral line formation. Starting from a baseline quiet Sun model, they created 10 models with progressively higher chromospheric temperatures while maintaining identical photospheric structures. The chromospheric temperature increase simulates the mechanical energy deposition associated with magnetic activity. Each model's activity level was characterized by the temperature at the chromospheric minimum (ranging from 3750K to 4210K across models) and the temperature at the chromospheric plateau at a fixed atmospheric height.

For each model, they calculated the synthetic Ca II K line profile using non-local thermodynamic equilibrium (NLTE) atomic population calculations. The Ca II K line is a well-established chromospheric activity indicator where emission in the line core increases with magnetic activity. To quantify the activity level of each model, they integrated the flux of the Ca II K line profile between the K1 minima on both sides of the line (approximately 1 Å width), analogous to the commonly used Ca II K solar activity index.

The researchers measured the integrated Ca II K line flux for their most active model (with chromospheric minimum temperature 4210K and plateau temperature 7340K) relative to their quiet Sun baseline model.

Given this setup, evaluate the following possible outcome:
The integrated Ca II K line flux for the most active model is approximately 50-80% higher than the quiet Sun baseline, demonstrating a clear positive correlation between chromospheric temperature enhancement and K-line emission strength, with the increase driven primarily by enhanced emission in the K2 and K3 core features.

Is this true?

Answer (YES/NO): NO